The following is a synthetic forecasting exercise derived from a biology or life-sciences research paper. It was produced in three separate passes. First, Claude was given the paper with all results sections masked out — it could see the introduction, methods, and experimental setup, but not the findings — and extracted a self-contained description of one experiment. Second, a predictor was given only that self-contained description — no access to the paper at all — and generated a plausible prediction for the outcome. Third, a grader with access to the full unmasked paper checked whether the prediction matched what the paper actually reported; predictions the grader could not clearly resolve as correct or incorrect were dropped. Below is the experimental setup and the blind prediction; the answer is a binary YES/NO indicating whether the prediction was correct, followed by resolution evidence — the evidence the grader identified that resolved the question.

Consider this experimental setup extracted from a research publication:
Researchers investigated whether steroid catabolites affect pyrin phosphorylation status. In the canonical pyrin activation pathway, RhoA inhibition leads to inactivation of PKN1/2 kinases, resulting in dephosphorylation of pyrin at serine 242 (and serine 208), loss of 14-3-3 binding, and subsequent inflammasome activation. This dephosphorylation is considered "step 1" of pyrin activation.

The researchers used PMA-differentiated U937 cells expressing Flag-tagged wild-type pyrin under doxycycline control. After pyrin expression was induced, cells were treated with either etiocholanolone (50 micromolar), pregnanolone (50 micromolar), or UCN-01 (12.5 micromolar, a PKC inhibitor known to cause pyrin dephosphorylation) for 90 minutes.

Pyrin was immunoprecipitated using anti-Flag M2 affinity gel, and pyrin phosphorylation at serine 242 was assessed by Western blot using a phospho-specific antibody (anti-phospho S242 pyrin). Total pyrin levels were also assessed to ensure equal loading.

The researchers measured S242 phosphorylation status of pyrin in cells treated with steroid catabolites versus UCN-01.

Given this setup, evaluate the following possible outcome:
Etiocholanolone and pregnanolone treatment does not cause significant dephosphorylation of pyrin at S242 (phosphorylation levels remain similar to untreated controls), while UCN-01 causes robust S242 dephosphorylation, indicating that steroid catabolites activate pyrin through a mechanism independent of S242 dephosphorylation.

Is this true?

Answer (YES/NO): NO